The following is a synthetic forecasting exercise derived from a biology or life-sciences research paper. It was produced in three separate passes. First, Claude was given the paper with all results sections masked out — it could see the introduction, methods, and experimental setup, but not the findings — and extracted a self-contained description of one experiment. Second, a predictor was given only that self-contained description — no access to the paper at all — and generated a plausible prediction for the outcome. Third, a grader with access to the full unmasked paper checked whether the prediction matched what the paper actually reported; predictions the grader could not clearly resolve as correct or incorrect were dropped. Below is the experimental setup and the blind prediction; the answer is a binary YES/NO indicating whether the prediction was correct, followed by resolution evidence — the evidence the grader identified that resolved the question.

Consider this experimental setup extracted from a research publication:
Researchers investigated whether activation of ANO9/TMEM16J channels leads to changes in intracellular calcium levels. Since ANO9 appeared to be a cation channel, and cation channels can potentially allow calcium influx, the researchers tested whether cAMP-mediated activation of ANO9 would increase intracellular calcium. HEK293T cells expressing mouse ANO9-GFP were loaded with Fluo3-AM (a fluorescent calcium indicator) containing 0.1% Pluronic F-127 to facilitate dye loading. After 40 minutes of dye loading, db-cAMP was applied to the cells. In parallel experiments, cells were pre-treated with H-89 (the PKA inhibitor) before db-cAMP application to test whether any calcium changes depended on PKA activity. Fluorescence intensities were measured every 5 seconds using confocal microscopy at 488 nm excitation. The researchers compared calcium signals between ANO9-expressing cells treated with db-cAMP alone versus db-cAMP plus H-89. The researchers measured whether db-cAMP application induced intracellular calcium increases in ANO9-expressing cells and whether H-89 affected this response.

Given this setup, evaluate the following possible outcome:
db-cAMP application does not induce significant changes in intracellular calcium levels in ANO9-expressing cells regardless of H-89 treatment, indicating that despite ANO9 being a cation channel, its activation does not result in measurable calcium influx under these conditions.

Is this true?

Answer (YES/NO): NO